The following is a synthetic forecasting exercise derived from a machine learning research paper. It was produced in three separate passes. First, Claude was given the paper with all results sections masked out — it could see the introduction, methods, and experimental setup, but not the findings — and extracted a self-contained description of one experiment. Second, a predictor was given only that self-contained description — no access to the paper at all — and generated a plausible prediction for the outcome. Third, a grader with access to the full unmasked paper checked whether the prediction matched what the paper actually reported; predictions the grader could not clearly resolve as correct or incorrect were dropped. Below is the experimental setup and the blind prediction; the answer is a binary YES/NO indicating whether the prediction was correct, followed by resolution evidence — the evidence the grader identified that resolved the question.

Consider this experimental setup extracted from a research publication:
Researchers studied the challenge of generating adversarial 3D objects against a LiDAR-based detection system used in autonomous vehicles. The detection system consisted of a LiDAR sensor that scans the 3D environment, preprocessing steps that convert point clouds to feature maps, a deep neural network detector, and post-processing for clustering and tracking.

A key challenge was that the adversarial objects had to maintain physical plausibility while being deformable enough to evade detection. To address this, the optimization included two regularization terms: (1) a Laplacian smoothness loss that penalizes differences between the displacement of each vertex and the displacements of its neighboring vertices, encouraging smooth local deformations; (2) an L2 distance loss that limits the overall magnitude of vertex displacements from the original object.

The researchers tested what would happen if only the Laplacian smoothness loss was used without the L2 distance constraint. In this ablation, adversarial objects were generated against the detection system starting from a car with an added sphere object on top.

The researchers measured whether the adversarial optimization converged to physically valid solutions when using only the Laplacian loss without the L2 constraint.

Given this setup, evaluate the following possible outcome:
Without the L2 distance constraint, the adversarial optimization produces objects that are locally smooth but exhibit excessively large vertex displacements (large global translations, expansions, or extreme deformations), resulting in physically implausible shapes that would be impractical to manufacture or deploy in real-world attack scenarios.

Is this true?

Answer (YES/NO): YES